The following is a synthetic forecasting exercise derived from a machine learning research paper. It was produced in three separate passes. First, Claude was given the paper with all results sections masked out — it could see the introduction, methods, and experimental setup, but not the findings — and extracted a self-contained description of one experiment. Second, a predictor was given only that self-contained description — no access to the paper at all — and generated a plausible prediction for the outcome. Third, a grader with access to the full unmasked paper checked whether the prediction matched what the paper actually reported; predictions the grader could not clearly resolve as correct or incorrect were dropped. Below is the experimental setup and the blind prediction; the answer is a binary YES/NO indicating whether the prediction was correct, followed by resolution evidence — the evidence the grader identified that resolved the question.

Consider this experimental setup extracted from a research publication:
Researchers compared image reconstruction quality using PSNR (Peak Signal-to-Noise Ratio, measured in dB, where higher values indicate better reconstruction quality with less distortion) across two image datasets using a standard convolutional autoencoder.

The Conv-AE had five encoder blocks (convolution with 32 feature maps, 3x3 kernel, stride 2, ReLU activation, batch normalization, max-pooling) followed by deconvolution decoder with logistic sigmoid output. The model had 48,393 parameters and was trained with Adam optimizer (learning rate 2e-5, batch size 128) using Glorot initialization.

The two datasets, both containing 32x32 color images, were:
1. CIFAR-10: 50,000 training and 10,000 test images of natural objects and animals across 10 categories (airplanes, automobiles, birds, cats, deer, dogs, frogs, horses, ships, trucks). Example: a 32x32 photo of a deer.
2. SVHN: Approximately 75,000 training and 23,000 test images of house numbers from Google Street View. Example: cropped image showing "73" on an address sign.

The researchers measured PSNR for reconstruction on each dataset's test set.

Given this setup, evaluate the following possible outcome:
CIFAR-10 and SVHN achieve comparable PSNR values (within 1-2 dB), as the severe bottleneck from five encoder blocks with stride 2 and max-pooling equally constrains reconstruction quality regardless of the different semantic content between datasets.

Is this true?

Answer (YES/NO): NO